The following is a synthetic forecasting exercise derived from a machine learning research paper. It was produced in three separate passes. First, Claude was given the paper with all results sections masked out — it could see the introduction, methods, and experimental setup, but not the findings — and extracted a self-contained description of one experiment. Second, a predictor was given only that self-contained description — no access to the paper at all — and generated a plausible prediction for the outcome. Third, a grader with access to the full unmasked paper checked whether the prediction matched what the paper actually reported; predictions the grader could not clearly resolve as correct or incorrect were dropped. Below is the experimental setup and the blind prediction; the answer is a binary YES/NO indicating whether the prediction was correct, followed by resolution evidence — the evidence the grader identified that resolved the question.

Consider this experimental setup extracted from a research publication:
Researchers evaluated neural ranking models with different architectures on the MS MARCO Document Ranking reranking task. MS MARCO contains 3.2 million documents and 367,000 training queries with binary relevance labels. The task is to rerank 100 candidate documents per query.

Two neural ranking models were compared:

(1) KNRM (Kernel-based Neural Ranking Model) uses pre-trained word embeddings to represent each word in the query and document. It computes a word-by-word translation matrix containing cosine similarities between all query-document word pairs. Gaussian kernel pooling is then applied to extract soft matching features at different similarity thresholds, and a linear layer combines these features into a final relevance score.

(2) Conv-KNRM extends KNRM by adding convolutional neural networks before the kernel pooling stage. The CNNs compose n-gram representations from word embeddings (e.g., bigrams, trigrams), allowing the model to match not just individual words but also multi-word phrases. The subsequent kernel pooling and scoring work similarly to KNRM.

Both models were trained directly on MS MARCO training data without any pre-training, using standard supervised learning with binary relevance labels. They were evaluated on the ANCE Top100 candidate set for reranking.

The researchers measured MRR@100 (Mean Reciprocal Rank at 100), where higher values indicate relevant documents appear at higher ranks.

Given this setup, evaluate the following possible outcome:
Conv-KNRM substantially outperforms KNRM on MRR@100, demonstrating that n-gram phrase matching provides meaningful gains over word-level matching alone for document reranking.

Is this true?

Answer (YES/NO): YES